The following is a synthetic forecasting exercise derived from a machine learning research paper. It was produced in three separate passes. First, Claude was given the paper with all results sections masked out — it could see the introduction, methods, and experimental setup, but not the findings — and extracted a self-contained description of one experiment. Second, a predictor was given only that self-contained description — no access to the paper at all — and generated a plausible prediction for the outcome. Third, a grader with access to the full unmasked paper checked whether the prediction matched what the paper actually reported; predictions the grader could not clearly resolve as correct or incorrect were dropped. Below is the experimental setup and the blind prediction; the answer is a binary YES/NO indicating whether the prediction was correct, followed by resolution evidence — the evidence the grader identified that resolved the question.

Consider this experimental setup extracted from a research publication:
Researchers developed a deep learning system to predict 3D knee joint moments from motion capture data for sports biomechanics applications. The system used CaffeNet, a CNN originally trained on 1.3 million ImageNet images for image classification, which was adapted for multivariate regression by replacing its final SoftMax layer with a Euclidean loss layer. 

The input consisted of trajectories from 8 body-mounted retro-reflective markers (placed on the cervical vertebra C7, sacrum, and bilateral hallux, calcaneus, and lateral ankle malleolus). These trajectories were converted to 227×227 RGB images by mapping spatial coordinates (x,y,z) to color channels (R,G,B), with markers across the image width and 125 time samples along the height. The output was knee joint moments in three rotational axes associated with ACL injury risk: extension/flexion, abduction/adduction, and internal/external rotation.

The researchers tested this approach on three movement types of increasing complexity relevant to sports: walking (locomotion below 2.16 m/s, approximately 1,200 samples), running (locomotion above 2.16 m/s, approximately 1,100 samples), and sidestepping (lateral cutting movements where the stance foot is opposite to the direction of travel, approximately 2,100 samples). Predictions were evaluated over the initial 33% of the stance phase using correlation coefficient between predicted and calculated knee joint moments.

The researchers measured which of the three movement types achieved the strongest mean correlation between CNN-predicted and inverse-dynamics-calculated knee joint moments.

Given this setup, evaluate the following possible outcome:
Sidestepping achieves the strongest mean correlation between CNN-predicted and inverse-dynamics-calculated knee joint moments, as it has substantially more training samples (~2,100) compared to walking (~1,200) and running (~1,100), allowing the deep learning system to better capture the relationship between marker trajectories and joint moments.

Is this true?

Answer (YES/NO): YES